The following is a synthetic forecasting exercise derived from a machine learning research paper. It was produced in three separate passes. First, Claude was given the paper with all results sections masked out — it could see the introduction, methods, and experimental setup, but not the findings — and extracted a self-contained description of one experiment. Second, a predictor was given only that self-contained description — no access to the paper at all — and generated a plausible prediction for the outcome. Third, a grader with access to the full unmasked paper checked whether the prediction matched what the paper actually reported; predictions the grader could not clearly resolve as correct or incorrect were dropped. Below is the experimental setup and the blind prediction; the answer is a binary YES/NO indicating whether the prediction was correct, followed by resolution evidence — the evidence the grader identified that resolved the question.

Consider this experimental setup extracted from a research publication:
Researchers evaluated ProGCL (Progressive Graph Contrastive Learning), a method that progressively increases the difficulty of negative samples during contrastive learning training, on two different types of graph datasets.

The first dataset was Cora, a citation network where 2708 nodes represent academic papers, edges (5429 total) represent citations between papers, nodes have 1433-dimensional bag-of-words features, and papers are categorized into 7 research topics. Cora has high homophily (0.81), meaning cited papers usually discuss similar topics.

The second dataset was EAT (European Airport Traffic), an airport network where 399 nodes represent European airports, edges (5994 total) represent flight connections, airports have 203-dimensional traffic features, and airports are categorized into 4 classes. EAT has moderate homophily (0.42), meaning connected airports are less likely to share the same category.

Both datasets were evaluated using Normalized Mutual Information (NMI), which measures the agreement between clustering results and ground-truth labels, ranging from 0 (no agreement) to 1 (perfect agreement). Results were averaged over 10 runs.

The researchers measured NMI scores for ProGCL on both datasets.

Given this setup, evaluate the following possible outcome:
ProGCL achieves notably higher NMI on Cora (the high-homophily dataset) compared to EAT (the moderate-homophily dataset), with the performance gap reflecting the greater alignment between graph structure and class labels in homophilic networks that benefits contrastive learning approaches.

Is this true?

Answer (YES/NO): YES